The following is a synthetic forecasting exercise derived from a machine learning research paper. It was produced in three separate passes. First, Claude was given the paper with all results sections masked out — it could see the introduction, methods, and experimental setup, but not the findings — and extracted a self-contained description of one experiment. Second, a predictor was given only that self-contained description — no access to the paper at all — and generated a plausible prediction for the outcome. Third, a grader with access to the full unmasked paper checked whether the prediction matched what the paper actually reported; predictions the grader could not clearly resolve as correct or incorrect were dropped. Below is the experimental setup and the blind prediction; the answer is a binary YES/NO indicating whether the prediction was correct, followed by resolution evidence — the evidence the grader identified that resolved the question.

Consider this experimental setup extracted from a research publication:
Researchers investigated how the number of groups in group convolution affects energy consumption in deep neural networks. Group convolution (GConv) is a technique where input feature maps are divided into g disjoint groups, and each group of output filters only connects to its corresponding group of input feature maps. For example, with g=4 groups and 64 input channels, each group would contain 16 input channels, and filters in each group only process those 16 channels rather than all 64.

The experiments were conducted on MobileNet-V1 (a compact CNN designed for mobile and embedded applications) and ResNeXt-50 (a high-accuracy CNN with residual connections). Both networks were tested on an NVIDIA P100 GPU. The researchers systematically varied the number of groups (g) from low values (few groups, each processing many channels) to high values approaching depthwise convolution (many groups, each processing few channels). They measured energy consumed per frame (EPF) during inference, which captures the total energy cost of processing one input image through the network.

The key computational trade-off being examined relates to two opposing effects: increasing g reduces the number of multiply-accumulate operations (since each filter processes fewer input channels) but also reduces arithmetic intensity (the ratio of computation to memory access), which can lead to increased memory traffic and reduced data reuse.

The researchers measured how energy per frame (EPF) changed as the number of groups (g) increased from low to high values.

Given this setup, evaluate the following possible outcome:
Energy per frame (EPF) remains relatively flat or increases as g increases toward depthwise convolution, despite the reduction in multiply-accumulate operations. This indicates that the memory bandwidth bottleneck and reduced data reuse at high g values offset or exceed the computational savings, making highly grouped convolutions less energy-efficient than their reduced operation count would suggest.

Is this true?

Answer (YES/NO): NO